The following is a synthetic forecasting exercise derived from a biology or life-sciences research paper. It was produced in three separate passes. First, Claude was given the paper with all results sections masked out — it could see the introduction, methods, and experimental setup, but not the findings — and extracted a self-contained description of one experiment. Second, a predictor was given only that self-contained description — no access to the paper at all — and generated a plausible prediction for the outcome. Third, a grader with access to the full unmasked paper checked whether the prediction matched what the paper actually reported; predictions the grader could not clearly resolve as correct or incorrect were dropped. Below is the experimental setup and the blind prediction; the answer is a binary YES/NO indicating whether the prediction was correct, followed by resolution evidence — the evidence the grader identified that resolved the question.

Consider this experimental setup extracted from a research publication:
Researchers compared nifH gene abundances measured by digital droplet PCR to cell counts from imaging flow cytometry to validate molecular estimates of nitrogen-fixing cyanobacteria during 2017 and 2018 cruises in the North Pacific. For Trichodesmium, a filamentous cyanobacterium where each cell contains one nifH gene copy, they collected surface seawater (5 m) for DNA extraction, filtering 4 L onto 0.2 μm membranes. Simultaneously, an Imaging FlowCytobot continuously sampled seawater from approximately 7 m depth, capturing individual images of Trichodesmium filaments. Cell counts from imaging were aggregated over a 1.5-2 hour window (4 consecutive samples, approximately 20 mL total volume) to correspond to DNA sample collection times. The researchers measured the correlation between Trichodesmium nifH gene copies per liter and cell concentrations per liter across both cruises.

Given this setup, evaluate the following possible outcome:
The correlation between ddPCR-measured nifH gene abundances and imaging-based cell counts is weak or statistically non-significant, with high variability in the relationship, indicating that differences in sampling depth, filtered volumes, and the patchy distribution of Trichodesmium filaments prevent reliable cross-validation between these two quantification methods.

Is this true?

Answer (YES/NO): NO